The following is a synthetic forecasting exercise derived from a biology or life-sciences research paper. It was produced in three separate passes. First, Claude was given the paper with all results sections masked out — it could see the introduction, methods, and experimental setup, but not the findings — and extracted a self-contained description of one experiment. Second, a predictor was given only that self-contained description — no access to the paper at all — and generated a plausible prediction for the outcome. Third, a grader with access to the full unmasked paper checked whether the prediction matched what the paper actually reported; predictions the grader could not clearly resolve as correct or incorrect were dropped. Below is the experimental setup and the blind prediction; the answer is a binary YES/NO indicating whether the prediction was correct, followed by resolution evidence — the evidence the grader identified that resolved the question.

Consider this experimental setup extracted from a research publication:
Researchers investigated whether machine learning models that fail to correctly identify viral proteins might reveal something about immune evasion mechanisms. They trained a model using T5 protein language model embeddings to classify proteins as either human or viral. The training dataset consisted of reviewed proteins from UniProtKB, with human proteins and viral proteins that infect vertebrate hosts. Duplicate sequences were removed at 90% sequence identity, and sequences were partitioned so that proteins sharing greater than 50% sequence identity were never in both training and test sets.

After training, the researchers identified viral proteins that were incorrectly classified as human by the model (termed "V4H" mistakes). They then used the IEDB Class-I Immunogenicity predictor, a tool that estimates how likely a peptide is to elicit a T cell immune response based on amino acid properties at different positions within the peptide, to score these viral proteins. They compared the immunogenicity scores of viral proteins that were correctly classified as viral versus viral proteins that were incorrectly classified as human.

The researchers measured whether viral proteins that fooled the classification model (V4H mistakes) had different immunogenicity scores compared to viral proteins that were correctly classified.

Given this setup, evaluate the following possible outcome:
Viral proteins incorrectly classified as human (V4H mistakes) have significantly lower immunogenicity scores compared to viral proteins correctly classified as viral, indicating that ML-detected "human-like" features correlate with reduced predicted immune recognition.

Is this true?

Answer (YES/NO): YES